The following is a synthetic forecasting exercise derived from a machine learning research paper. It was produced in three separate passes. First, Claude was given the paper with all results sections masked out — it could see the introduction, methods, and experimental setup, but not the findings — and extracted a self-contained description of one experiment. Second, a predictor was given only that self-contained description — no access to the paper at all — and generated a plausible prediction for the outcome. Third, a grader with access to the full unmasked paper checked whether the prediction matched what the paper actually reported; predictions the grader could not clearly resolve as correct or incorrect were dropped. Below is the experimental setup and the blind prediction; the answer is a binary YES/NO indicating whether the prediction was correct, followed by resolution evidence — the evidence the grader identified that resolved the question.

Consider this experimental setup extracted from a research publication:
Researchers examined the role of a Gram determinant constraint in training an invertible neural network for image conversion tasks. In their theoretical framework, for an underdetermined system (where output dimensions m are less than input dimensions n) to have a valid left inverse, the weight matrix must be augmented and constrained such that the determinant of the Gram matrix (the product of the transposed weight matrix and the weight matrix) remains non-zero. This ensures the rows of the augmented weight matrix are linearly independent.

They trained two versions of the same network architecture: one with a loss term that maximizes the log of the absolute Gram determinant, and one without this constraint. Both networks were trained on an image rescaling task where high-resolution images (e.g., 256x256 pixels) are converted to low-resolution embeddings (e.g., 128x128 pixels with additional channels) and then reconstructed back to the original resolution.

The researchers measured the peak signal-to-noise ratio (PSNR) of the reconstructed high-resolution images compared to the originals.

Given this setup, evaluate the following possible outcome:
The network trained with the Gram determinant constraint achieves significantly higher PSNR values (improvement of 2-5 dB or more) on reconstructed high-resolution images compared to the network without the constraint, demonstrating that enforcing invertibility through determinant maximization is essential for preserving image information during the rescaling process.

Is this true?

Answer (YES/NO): NO